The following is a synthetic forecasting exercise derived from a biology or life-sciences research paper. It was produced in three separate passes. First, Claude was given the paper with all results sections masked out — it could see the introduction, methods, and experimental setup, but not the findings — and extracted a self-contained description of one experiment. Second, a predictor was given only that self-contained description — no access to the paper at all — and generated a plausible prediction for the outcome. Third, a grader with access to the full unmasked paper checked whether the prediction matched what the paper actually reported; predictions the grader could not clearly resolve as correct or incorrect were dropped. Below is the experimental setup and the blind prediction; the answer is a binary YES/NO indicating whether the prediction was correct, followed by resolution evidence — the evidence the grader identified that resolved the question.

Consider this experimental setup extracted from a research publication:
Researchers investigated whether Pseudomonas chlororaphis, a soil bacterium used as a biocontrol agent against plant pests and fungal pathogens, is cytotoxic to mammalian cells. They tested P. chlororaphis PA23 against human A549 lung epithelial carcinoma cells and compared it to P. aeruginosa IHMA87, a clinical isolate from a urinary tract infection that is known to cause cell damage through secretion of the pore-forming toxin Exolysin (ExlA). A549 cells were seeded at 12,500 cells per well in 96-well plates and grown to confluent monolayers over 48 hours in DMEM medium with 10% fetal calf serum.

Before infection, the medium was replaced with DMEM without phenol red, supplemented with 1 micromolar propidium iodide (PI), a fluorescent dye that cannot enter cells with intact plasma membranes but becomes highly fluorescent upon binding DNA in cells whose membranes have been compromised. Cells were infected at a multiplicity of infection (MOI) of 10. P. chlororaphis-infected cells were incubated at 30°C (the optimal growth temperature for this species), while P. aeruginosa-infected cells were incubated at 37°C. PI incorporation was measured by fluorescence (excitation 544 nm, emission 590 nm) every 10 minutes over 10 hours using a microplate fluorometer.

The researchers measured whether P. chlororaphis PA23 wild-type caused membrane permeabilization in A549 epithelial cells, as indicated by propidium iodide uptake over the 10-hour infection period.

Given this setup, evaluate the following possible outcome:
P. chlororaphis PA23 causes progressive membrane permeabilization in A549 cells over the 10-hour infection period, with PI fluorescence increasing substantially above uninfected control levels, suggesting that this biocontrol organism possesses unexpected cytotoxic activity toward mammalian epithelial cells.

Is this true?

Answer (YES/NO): YES